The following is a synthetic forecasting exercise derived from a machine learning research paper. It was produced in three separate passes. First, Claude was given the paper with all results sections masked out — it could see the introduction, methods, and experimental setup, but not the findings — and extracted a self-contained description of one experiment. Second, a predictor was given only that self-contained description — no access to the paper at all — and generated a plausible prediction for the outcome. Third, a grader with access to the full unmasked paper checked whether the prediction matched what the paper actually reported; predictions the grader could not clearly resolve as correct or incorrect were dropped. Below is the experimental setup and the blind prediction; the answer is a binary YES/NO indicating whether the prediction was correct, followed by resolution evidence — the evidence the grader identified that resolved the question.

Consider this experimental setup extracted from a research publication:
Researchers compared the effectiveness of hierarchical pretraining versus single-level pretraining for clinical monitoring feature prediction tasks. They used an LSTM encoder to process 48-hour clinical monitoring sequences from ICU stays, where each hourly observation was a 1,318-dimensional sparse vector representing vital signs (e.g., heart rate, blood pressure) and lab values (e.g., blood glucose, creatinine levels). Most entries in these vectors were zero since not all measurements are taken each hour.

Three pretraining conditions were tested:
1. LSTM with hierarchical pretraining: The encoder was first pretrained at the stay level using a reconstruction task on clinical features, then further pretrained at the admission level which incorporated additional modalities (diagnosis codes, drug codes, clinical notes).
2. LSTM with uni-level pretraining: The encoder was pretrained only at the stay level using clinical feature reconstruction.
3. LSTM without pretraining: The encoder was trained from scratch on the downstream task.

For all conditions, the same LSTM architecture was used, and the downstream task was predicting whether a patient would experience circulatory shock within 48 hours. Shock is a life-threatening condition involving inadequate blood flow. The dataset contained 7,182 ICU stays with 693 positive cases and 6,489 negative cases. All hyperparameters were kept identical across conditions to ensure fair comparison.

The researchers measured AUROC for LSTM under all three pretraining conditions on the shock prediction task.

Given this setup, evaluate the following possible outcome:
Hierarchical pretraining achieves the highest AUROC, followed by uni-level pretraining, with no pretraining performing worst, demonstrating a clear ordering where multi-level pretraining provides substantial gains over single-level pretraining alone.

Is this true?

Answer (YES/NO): YES